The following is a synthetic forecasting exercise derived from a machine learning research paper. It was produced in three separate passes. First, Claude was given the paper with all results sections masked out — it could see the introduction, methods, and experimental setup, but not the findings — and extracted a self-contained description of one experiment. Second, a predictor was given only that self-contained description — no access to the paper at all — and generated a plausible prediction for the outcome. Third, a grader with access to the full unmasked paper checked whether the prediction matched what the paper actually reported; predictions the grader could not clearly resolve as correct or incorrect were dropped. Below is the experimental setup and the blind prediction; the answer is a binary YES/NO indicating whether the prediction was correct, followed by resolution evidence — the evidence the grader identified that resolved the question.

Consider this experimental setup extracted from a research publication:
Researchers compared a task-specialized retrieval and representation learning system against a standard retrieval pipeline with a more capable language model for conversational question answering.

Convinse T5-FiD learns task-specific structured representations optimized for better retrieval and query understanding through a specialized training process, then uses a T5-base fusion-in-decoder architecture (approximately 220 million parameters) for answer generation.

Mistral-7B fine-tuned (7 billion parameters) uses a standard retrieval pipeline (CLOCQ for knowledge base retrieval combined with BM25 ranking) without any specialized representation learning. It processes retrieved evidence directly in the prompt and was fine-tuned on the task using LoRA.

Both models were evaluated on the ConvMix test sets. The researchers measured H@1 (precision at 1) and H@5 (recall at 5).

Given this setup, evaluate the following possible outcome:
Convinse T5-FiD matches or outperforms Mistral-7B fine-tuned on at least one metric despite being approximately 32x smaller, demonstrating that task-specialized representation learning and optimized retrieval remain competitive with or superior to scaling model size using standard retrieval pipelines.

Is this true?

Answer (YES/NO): NO